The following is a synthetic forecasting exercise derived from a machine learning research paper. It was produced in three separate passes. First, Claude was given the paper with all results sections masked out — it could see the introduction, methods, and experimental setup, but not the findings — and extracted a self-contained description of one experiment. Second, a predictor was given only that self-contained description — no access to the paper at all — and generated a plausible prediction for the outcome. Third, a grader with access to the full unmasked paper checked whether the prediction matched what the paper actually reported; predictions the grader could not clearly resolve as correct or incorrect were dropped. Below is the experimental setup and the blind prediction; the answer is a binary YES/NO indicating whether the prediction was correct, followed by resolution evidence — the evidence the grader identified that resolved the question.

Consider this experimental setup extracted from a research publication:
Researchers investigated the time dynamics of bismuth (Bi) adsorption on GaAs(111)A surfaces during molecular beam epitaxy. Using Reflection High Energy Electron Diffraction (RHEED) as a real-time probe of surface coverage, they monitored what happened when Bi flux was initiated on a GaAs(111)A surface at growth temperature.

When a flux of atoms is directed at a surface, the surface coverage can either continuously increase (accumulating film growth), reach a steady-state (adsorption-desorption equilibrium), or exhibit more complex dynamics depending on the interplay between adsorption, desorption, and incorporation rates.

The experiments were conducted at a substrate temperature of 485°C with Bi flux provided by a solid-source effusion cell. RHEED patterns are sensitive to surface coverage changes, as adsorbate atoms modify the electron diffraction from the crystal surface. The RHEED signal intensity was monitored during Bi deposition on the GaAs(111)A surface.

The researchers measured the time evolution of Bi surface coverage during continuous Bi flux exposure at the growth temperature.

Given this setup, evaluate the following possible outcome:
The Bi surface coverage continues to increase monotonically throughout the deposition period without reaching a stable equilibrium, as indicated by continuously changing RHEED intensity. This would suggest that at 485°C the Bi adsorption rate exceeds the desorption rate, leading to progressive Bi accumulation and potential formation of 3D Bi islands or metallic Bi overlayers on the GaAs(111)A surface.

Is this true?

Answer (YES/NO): NO